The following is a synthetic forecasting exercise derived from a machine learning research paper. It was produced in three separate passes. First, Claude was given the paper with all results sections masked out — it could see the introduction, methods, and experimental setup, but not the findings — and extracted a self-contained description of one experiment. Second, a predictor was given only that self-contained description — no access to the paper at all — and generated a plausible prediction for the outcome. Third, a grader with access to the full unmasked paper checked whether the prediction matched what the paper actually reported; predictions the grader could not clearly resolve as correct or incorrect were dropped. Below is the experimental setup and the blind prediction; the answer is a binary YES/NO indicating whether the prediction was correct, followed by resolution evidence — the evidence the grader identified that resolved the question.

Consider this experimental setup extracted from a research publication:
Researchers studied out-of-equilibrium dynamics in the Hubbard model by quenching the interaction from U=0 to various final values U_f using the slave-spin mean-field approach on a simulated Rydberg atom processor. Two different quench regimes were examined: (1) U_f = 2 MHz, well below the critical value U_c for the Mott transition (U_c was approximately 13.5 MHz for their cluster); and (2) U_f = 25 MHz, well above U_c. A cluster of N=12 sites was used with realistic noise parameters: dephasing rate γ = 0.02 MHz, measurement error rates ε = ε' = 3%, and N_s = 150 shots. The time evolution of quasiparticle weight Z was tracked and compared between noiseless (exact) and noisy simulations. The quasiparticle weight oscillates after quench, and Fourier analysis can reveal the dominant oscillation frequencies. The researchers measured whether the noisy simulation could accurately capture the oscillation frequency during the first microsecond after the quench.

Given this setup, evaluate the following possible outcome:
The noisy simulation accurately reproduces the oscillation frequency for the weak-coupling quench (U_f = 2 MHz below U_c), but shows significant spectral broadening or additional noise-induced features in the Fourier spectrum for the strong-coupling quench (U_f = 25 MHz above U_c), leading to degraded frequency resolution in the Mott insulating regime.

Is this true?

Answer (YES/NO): NO